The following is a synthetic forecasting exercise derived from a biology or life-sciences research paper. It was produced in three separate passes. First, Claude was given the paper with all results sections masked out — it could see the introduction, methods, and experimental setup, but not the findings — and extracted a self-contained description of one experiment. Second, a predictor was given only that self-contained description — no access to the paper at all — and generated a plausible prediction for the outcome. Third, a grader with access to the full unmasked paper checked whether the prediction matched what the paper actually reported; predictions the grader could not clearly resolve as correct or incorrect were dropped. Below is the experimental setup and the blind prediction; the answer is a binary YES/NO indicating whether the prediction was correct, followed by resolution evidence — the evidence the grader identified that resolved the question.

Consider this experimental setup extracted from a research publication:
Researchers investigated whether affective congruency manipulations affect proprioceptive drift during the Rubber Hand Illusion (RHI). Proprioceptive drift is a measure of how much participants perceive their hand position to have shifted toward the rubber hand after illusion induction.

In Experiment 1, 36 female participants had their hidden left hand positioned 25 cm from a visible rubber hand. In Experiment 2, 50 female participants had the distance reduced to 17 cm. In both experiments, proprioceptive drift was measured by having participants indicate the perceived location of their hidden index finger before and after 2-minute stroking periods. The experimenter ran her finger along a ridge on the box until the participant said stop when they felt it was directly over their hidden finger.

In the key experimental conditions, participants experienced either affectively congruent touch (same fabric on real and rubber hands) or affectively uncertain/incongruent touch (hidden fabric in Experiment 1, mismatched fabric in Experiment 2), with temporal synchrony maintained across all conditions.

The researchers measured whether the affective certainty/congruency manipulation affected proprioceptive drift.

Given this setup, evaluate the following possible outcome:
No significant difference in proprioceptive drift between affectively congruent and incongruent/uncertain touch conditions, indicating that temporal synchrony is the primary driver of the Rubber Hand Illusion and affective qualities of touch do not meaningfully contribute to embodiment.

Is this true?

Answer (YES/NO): NO